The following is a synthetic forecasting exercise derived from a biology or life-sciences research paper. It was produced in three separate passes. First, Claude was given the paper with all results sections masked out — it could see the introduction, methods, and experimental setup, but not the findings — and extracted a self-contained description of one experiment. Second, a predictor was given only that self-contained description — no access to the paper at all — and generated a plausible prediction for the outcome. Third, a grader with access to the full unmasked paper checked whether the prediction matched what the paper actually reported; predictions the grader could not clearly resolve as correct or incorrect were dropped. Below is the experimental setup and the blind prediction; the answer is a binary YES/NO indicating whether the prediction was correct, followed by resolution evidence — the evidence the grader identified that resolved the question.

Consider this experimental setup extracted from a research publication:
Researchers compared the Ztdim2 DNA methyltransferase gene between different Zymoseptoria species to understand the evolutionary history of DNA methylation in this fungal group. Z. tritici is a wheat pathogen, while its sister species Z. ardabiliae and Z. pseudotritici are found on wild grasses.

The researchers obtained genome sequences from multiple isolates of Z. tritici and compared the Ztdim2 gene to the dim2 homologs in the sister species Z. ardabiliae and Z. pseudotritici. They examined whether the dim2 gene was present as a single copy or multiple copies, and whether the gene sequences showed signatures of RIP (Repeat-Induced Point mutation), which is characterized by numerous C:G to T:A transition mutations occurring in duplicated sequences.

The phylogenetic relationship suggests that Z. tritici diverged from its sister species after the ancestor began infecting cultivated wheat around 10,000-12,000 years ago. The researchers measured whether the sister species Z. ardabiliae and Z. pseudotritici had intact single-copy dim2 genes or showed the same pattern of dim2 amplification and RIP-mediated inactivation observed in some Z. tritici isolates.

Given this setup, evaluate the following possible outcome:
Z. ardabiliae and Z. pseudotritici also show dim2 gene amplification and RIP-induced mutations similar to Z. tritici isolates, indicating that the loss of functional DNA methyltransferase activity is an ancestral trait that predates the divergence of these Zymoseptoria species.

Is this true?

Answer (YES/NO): NO